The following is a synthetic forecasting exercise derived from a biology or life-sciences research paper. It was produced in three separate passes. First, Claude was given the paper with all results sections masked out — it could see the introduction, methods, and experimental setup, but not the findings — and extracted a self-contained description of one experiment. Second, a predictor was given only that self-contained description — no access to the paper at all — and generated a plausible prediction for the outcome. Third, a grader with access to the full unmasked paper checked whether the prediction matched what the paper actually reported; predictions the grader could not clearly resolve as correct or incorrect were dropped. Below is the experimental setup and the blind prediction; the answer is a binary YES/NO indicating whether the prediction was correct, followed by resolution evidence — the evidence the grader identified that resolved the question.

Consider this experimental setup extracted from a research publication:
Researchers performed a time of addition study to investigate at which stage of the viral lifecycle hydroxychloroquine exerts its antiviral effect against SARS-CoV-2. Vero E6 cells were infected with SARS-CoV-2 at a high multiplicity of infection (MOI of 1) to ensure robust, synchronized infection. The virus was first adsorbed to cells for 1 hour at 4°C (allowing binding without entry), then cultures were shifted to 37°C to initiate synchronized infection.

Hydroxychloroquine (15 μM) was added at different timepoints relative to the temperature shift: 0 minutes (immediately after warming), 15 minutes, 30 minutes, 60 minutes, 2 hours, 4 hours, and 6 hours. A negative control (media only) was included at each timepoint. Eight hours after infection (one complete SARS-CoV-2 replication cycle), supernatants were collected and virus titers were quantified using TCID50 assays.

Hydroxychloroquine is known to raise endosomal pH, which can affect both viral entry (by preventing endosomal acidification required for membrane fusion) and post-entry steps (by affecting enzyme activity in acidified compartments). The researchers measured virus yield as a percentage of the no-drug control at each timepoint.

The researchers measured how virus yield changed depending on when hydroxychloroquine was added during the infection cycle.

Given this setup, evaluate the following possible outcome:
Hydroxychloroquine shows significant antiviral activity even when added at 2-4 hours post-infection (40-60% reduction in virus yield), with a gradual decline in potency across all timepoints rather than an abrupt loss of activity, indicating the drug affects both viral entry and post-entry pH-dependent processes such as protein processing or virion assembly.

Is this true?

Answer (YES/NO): NO